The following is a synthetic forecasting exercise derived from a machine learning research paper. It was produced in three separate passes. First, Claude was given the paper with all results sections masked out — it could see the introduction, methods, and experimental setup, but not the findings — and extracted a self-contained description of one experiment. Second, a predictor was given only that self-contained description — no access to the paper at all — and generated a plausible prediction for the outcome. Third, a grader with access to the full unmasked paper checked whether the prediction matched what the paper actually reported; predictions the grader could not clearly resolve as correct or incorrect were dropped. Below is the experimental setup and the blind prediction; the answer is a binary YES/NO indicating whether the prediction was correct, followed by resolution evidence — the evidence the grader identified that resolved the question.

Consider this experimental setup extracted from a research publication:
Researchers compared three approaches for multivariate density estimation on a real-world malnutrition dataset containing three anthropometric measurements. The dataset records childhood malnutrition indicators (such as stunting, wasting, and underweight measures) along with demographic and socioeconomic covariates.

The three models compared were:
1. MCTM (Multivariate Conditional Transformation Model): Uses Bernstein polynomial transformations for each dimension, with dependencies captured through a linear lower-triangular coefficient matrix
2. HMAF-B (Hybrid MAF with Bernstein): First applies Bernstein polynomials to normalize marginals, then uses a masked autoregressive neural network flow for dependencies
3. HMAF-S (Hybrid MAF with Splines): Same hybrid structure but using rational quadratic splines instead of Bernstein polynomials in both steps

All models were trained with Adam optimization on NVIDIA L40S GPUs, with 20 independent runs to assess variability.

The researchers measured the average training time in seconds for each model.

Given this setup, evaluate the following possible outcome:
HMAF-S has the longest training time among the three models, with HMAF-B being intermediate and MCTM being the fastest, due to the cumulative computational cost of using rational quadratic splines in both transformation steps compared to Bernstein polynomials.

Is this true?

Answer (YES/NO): NO